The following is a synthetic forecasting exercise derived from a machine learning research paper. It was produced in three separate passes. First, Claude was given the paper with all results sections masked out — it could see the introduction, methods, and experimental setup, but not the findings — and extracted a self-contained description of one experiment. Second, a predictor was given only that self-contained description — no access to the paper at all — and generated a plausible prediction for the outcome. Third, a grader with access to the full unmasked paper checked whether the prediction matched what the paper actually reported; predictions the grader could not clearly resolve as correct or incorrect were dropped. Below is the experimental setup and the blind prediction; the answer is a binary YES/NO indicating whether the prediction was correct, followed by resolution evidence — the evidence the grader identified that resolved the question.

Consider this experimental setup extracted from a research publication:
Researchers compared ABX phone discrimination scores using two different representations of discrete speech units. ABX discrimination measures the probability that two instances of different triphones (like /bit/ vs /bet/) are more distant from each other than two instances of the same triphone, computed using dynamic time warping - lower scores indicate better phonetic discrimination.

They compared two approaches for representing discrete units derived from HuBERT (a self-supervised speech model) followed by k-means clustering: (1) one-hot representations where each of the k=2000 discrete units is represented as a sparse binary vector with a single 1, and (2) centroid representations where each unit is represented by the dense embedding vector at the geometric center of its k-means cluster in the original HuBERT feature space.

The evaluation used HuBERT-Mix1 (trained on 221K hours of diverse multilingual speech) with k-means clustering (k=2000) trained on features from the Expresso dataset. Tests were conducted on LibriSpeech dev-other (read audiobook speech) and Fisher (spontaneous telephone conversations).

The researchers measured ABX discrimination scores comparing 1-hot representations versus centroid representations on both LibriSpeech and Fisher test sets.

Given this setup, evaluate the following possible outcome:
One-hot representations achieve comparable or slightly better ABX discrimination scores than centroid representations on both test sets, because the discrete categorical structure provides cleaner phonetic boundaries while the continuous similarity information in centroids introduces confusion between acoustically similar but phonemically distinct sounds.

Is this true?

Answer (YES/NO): NO